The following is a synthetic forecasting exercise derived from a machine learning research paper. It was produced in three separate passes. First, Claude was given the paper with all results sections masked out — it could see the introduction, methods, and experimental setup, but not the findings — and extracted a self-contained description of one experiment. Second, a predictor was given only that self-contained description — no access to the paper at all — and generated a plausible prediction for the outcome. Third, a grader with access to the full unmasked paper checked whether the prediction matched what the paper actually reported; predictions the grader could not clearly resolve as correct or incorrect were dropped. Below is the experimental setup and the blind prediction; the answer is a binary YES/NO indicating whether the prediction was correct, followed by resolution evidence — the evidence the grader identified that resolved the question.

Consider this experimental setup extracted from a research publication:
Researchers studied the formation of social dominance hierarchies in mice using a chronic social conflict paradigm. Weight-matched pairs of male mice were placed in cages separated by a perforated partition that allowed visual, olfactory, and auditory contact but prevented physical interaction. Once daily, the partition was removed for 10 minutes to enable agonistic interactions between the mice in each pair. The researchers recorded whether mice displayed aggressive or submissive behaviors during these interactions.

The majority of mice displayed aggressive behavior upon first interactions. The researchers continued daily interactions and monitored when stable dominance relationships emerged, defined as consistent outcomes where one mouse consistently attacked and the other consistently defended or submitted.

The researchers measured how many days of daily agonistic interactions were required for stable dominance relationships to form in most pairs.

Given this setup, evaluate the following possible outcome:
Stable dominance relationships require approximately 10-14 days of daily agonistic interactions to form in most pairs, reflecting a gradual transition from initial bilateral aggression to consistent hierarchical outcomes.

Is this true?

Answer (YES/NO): NO